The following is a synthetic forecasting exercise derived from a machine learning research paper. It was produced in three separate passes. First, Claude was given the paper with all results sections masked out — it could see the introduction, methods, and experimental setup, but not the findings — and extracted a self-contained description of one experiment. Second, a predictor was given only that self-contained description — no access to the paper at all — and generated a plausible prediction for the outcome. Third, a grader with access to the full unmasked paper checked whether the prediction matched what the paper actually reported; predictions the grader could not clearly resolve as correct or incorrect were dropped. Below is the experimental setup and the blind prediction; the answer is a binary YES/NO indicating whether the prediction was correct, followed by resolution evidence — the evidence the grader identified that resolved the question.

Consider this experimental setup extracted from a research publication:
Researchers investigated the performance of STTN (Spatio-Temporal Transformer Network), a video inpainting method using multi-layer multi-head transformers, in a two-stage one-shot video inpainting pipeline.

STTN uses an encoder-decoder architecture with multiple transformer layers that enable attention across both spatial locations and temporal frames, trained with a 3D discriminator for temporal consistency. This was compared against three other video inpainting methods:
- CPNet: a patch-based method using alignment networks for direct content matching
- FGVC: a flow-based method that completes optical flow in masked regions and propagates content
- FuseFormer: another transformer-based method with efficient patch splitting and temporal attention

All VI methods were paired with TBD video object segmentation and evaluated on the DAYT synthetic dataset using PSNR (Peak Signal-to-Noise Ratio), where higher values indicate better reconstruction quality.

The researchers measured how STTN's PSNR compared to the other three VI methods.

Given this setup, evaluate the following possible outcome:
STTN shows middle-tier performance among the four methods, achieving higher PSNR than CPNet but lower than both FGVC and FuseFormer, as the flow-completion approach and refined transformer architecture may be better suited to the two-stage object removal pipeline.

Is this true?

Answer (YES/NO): NO